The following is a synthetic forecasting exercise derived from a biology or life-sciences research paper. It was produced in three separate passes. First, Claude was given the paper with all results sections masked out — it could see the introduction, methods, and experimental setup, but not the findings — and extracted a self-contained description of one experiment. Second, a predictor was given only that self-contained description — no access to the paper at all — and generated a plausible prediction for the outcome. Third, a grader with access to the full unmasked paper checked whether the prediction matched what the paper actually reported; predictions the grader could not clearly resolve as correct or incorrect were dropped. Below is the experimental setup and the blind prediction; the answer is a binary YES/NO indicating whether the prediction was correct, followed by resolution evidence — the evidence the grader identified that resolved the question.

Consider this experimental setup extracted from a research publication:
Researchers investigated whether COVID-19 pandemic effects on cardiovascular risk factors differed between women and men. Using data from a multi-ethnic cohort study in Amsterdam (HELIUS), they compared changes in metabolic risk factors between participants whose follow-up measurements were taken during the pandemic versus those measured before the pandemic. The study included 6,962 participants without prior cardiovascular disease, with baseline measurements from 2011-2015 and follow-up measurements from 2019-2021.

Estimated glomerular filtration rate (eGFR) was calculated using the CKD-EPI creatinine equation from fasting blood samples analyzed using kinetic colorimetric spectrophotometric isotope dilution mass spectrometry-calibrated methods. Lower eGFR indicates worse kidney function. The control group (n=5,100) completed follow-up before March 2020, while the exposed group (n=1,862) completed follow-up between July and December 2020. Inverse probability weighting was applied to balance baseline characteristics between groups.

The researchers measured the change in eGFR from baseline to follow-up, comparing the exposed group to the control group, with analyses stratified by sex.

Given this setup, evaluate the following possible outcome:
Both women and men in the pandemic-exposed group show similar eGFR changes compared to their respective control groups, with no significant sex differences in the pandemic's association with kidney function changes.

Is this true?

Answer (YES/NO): YES